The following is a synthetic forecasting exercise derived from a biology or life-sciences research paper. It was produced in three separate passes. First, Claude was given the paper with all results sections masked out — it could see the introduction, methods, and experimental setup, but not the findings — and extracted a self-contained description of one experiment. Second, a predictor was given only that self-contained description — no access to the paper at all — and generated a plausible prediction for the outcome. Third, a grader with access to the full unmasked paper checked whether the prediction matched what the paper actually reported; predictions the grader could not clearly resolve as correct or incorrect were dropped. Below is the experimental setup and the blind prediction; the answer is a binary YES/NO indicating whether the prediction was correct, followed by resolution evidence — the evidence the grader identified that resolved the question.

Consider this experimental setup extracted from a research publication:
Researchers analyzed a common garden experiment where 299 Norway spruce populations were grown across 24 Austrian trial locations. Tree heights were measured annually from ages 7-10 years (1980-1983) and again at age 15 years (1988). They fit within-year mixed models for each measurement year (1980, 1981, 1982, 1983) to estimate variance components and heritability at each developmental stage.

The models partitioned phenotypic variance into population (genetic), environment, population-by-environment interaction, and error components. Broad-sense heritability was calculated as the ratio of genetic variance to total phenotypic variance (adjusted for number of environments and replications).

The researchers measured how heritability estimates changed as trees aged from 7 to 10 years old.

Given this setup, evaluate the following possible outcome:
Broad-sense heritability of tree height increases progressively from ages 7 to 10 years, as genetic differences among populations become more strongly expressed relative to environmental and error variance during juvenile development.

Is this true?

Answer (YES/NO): NO